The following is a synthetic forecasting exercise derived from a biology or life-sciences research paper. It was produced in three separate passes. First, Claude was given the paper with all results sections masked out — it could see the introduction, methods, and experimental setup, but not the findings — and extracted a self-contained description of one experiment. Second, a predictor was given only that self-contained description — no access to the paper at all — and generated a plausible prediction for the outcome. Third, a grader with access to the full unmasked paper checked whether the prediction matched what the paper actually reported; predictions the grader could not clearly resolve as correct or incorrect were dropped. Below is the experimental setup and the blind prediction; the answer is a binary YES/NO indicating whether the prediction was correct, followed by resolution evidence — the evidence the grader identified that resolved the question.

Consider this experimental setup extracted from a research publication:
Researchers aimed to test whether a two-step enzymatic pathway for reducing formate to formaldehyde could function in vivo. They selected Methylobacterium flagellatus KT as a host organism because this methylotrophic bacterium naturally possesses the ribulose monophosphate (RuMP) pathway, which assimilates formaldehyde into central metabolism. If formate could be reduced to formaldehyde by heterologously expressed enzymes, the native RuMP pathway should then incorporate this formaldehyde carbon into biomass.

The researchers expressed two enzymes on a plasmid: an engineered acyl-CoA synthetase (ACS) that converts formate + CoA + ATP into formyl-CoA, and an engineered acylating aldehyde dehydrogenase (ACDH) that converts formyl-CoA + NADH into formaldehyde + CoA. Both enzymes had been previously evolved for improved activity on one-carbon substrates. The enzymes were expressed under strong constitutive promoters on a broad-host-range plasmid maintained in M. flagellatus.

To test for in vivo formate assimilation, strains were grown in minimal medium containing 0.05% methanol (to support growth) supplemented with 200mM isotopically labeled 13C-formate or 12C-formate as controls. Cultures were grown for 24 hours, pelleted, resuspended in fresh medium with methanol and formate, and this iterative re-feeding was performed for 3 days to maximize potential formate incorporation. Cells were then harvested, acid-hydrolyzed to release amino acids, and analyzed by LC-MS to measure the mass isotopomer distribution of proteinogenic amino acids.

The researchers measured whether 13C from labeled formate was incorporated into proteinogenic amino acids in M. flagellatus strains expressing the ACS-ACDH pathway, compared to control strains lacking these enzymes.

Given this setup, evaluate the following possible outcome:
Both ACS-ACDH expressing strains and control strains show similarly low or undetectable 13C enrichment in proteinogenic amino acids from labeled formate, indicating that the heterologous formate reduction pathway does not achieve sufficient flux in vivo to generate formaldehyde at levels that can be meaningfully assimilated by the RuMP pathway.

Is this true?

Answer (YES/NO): YES